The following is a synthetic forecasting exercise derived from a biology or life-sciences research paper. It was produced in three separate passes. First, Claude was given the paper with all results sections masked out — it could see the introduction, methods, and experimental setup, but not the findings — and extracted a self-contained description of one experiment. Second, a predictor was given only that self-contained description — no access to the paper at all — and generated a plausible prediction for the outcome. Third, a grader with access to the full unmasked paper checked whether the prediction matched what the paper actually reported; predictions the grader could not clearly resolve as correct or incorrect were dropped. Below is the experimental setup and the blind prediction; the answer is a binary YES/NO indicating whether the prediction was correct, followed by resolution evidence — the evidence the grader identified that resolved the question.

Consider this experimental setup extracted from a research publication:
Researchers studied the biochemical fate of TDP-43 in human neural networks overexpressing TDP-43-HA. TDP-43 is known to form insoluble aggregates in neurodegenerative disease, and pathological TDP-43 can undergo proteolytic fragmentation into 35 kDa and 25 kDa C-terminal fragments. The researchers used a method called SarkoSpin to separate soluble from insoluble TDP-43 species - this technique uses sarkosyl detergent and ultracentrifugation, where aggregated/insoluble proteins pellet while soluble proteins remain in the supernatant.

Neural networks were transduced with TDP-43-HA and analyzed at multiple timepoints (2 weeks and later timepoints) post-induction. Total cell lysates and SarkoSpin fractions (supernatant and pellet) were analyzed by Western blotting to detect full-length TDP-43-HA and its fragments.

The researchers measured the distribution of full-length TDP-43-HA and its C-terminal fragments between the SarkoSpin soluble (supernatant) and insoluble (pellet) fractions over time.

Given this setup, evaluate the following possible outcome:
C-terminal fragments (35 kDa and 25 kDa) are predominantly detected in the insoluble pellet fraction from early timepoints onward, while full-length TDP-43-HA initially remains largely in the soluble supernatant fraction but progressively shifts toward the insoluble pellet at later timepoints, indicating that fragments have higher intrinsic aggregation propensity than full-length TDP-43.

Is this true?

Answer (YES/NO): YES